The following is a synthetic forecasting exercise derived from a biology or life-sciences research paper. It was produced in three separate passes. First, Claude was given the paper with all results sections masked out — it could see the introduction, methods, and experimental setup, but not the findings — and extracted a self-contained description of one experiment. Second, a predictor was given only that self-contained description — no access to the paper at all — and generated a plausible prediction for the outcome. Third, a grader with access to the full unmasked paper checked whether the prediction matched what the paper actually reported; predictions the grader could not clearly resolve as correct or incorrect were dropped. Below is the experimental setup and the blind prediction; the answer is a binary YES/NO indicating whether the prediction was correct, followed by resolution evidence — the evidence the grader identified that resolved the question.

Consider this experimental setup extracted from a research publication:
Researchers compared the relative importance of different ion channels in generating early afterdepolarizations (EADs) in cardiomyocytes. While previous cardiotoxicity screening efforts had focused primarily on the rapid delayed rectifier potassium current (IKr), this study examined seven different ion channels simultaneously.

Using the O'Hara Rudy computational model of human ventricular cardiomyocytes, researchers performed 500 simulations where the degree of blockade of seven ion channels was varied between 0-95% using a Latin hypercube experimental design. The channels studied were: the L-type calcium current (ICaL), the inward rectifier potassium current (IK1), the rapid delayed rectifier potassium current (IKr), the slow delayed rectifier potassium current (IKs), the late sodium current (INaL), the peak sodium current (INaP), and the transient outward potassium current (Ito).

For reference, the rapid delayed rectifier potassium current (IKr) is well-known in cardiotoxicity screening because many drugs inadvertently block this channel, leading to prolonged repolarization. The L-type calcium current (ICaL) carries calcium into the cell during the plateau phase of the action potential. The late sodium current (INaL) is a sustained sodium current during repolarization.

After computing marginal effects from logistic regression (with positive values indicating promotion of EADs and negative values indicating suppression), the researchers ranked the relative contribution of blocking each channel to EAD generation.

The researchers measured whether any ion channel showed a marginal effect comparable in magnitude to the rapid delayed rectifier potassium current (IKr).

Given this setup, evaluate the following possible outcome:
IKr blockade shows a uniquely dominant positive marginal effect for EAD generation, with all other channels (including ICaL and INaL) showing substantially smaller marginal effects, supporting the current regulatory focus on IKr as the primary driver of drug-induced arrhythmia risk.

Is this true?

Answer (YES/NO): NO